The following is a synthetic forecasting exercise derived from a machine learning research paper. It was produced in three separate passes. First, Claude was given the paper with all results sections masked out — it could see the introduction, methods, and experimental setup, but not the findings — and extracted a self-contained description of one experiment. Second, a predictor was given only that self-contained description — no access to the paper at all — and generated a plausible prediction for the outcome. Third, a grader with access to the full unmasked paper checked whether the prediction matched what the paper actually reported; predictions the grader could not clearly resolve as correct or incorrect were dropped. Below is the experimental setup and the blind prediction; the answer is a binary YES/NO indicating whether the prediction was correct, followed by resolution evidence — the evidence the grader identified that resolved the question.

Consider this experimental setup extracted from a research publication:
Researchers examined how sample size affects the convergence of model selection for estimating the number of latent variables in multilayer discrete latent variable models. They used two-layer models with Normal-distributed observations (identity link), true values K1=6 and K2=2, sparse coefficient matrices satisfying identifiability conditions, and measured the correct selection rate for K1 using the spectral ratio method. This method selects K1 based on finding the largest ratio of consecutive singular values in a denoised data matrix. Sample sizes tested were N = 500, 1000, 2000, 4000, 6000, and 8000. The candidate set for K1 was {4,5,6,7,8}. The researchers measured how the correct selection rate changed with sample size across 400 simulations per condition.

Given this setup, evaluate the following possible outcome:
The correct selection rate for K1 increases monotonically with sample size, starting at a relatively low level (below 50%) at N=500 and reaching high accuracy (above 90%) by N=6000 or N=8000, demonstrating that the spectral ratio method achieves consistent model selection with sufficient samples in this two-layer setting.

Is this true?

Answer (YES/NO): NO